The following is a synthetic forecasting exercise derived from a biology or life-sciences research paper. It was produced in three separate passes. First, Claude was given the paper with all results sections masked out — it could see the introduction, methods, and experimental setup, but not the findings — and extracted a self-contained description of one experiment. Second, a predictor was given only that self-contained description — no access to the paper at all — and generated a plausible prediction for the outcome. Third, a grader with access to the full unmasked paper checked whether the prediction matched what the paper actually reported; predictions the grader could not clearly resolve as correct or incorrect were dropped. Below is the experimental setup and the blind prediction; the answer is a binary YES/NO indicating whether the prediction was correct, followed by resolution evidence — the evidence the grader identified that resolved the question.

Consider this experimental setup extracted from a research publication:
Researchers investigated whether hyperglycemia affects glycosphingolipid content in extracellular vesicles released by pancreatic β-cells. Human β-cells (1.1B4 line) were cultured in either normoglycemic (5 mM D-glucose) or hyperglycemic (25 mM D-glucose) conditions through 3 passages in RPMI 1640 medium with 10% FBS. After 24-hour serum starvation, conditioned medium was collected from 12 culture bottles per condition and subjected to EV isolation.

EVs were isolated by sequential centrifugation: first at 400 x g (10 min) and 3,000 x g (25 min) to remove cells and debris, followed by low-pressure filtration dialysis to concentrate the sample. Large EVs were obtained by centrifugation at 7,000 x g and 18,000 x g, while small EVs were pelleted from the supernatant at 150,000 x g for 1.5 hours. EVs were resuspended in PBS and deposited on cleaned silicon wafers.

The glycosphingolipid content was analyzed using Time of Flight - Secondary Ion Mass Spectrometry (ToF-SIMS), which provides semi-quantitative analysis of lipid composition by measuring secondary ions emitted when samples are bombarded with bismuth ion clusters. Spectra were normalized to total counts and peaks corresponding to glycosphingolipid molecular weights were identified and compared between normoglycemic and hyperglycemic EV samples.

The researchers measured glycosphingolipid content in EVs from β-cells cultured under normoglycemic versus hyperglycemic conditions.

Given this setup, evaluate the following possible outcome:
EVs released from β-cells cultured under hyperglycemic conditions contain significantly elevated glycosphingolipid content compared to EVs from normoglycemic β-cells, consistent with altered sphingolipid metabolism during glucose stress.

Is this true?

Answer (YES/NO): YES